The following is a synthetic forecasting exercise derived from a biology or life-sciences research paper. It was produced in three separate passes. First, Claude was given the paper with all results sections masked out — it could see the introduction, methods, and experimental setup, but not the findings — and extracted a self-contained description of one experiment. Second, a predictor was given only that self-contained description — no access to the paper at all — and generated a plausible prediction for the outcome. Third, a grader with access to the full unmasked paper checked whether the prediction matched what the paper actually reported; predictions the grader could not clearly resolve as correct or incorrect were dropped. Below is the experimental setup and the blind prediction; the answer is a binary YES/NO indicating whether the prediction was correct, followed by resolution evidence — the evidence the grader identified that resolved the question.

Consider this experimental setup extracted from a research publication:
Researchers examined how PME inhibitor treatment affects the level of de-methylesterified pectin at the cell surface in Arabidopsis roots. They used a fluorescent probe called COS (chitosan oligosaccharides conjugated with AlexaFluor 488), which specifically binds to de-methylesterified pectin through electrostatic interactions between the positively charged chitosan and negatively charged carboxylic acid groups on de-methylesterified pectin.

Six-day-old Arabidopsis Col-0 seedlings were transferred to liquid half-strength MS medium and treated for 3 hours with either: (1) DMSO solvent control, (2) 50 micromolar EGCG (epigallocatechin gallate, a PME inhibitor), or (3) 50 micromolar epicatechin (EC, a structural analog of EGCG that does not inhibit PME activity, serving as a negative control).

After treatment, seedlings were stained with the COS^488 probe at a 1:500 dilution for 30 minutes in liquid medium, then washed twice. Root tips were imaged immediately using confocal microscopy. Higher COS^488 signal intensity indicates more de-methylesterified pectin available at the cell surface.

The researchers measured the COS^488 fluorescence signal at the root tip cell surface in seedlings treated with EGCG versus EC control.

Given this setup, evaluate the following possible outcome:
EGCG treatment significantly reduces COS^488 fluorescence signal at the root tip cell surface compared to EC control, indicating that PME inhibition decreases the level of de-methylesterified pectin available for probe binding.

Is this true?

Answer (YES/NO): YES